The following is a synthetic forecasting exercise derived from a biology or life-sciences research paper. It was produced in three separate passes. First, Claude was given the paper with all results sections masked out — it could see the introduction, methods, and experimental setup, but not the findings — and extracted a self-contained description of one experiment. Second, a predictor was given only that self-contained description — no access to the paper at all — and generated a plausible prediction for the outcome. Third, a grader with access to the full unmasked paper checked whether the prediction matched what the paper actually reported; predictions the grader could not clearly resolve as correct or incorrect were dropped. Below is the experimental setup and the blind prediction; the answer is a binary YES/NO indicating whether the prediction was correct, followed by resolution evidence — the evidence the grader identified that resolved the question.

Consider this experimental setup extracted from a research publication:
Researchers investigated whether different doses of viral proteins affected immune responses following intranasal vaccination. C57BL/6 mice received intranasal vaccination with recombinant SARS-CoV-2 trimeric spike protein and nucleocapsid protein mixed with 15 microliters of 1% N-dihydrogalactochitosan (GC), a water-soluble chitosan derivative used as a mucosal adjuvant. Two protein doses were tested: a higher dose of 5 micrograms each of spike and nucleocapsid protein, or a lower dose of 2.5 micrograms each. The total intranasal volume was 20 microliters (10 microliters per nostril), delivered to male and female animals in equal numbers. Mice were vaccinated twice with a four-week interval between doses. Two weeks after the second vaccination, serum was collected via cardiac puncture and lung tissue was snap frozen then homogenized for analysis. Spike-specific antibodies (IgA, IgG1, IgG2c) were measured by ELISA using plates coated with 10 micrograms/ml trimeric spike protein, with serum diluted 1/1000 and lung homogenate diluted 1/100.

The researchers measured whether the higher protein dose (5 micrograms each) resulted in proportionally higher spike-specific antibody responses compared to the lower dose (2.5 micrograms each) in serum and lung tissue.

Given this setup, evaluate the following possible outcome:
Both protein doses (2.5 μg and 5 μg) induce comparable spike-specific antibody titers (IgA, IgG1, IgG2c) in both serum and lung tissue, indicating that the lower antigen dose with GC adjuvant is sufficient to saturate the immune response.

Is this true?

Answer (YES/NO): YES